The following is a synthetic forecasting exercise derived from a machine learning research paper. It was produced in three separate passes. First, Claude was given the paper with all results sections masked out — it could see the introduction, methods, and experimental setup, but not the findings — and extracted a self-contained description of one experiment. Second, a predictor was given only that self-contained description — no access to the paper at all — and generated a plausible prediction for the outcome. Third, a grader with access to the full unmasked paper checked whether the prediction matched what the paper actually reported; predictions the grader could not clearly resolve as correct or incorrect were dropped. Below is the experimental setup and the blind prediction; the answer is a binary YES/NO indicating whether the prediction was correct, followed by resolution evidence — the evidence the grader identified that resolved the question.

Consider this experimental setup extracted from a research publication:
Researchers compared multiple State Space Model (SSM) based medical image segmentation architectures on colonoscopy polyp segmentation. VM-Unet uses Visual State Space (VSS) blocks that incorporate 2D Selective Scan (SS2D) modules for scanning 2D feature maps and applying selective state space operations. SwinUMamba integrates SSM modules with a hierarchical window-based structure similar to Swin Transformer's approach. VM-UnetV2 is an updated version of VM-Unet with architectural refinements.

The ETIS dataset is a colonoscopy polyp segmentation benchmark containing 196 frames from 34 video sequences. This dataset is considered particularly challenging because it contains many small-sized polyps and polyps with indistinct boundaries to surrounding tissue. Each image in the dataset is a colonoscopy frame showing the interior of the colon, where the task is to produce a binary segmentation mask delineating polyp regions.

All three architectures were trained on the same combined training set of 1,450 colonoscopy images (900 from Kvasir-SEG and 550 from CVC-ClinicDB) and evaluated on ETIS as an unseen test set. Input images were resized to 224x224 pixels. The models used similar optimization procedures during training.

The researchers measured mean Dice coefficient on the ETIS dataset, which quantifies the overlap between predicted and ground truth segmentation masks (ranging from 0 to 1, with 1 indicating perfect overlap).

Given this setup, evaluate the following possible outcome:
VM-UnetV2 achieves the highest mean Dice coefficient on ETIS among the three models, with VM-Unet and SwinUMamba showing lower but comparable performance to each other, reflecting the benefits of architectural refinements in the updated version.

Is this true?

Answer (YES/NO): NO